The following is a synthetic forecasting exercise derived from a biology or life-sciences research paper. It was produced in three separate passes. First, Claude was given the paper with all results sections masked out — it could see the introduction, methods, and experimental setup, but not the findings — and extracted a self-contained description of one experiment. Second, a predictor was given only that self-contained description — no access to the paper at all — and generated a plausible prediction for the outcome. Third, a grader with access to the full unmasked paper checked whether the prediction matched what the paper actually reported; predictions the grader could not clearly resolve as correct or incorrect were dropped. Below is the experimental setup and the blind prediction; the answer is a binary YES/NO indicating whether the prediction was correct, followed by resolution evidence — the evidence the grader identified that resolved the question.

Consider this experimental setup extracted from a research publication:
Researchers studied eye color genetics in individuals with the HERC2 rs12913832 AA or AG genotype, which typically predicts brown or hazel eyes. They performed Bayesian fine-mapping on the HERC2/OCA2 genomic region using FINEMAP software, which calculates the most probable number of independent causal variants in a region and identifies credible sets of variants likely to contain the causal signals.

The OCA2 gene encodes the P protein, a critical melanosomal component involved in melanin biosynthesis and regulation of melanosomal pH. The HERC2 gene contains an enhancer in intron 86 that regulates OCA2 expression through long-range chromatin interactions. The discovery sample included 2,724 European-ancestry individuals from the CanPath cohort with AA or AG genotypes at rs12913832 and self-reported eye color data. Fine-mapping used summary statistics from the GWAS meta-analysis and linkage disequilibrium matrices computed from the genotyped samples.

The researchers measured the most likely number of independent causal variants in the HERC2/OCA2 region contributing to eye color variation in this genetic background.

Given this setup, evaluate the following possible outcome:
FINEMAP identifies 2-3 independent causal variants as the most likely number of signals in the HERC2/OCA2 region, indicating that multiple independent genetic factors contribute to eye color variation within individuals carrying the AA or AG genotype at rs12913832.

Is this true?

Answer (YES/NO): YES